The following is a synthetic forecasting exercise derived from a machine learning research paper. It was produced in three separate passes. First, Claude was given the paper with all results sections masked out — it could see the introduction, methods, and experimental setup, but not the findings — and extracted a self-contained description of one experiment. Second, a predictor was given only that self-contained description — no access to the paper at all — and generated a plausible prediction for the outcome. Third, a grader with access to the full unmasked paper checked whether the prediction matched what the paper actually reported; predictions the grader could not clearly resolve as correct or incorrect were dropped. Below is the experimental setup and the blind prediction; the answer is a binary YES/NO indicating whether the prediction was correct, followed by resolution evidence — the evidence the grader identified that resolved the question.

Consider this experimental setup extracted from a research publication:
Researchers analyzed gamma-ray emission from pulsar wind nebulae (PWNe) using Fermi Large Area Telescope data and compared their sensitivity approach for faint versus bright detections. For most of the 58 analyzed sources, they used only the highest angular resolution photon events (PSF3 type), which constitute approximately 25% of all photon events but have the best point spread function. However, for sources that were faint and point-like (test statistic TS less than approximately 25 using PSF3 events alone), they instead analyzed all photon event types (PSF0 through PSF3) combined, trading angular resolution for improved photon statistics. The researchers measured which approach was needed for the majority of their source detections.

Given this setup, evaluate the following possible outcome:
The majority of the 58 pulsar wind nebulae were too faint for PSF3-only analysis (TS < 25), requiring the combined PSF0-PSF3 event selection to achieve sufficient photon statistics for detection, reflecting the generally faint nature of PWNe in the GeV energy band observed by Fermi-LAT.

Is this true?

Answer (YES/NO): NO